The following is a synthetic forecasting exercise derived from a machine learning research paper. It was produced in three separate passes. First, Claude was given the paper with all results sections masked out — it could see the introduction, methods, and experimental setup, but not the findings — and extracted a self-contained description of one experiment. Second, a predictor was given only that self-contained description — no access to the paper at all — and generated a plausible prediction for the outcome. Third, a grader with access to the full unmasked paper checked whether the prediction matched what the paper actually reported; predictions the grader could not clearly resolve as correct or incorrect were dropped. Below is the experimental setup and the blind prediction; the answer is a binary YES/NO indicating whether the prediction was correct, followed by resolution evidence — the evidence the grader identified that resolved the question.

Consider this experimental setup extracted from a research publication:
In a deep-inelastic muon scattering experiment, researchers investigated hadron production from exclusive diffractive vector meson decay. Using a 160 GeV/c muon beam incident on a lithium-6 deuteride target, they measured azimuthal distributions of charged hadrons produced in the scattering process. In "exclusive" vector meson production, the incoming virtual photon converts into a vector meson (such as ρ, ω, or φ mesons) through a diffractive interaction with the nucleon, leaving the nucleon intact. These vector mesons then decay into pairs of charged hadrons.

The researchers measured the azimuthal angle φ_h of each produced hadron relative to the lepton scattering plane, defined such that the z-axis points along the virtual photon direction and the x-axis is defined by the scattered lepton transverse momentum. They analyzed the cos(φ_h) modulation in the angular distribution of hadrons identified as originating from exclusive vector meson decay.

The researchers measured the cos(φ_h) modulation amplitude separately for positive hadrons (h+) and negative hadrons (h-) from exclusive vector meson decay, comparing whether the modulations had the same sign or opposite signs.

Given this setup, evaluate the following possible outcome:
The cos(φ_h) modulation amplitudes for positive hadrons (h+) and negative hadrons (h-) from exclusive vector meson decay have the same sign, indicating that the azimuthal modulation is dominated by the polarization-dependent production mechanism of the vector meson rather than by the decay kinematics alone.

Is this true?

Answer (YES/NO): YES